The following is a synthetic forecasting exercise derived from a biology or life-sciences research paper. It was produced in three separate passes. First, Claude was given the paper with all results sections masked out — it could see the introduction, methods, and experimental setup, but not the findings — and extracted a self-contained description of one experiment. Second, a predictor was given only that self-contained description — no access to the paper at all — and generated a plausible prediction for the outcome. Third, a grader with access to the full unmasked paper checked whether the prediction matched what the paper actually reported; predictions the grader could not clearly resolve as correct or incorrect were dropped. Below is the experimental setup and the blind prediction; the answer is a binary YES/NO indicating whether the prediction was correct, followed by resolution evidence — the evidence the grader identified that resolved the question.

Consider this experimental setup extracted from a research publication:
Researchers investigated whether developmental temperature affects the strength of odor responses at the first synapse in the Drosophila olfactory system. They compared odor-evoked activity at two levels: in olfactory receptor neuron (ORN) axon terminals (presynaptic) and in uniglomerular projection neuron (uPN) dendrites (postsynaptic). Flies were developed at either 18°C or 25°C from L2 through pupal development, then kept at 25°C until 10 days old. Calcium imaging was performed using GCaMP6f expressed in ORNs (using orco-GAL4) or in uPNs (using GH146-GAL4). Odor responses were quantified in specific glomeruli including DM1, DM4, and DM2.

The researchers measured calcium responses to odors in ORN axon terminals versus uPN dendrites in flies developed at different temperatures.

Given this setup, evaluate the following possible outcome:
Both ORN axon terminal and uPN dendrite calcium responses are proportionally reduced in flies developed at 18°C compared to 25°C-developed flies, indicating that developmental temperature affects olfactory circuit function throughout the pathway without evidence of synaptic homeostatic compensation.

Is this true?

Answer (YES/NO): NO